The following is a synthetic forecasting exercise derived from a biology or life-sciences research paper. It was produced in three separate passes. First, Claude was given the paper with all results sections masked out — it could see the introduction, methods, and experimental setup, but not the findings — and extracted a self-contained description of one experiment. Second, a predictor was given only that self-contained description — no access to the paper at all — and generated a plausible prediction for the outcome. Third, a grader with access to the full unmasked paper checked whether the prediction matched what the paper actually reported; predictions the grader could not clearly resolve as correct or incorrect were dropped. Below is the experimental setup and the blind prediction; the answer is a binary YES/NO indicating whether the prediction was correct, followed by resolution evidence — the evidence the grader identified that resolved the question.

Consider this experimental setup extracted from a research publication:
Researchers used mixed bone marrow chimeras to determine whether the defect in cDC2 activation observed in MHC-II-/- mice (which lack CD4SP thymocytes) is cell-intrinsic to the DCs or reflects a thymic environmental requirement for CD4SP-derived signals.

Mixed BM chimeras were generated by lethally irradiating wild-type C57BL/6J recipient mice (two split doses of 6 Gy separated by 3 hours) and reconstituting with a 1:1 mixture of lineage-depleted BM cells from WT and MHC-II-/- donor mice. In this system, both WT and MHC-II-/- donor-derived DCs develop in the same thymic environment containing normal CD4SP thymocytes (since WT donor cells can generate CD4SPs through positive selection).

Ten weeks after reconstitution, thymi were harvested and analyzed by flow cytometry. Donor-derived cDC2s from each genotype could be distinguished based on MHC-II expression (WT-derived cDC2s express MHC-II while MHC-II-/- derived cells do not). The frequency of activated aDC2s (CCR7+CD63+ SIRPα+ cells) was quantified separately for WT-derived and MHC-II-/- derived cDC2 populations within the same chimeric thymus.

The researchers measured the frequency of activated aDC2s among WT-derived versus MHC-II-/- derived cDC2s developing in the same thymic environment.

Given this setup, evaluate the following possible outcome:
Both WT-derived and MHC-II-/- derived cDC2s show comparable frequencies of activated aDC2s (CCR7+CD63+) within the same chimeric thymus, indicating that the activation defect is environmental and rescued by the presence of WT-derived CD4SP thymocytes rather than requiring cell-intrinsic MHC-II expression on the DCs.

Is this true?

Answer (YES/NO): YES